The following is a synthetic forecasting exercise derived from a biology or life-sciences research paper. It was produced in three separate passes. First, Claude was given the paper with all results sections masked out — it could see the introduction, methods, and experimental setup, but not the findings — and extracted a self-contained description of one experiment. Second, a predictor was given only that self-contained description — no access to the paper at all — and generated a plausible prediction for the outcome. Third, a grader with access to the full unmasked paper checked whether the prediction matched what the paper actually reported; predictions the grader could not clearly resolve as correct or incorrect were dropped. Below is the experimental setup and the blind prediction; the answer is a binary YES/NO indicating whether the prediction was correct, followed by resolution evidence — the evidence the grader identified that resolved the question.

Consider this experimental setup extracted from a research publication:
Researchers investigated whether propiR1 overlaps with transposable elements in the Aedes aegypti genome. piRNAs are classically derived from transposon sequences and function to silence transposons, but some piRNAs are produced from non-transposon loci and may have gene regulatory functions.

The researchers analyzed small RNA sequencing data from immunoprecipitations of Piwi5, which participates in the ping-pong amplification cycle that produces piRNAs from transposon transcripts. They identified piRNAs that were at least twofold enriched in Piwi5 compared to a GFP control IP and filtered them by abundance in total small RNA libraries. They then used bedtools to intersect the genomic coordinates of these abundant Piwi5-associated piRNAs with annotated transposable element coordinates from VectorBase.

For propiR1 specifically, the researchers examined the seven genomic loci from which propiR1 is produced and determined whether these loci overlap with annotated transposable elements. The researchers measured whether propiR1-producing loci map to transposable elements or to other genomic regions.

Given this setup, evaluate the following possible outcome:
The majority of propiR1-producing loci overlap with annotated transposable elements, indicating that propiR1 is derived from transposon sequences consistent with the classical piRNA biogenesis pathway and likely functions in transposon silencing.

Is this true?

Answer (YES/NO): NO